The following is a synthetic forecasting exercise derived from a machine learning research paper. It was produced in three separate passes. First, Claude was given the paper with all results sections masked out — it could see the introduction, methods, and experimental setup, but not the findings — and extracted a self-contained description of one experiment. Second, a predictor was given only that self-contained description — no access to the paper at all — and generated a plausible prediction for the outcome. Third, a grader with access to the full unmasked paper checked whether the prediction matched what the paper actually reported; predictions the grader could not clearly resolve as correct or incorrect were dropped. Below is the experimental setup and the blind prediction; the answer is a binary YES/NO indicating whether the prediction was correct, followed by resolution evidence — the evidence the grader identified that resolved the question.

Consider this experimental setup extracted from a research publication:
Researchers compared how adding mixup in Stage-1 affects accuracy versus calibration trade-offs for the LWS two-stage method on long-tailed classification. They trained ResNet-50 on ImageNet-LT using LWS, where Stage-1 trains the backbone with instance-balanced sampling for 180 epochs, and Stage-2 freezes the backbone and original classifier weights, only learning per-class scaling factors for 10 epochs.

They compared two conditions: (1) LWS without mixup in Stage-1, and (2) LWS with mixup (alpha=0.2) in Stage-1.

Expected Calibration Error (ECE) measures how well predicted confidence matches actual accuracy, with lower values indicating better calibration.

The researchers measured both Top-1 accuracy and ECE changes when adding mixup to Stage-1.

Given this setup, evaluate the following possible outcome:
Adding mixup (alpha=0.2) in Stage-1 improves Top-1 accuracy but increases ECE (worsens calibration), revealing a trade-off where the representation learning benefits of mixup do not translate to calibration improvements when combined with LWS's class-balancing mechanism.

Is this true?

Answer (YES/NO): NO